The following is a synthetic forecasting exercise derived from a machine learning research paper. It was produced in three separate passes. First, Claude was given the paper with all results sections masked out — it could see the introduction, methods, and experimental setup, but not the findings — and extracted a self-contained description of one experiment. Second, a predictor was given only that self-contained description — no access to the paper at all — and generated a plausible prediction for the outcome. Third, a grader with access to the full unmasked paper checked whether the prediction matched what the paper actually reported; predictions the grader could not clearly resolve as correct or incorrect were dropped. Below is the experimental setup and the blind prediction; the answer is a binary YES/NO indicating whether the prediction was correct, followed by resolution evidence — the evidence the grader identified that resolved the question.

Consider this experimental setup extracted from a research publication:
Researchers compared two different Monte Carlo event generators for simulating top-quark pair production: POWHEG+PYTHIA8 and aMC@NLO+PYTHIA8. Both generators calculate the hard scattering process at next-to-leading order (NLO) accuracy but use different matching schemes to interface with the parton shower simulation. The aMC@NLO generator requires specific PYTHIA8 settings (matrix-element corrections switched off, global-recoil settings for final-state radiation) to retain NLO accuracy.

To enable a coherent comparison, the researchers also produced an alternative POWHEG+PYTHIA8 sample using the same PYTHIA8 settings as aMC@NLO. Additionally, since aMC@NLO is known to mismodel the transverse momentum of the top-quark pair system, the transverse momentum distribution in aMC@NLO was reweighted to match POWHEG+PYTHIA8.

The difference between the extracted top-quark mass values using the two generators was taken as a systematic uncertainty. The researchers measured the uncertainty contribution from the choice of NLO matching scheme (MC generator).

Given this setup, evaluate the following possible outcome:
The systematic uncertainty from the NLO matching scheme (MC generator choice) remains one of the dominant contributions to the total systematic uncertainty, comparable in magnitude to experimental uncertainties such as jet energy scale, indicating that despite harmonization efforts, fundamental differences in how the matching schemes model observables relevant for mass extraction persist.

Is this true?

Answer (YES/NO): NO